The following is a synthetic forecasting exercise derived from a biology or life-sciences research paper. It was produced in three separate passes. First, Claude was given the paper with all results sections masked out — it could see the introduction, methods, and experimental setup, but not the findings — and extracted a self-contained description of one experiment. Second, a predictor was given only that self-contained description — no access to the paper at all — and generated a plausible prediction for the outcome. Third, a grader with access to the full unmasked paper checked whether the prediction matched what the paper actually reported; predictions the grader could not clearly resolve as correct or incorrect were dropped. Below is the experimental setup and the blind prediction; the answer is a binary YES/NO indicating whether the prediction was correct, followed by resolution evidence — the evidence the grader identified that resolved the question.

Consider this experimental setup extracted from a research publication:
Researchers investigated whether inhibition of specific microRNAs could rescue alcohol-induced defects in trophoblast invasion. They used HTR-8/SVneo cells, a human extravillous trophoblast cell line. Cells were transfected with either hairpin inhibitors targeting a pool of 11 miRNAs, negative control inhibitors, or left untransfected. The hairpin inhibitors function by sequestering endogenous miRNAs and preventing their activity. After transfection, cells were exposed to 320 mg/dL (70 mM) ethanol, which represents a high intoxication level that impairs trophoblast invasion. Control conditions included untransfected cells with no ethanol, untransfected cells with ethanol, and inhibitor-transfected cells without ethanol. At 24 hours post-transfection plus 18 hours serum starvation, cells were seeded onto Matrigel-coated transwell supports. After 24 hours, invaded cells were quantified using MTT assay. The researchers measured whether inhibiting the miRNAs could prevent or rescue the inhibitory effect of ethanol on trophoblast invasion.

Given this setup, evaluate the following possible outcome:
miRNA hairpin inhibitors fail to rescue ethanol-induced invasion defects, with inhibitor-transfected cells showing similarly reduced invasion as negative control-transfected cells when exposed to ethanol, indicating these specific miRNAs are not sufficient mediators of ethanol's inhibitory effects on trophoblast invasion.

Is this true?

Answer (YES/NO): NO